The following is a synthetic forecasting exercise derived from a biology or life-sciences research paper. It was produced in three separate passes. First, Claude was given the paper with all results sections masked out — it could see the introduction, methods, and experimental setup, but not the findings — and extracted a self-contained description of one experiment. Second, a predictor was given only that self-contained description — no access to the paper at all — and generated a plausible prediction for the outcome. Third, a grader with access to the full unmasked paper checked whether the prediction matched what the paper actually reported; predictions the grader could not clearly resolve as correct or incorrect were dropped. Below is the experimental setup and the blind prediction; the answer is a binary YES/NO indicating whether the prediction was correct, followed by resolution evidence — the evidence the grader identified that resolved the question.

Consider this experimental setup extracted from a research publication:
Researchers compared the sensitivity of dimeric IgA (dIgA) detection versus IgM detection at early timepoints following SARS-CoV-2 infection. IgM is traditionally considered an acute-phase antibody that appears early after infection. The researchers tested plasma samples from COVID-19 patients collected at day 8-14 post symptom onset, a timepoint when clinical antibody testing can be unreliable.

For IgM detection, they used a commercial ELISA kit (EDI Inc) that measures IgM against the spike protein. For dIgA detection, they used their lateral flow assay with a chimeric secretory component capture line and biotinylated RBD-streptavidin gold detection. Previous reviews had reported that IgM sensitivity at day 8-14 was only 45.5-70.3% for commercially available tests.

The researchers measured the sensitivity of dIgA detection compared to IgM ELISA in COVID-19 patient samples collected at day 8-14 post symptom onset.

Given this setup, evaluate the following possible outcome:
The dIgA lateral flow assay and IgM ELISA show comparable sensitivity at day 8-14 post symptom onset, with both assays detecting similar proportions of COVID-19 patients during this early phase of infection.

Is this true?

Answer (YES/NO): NO